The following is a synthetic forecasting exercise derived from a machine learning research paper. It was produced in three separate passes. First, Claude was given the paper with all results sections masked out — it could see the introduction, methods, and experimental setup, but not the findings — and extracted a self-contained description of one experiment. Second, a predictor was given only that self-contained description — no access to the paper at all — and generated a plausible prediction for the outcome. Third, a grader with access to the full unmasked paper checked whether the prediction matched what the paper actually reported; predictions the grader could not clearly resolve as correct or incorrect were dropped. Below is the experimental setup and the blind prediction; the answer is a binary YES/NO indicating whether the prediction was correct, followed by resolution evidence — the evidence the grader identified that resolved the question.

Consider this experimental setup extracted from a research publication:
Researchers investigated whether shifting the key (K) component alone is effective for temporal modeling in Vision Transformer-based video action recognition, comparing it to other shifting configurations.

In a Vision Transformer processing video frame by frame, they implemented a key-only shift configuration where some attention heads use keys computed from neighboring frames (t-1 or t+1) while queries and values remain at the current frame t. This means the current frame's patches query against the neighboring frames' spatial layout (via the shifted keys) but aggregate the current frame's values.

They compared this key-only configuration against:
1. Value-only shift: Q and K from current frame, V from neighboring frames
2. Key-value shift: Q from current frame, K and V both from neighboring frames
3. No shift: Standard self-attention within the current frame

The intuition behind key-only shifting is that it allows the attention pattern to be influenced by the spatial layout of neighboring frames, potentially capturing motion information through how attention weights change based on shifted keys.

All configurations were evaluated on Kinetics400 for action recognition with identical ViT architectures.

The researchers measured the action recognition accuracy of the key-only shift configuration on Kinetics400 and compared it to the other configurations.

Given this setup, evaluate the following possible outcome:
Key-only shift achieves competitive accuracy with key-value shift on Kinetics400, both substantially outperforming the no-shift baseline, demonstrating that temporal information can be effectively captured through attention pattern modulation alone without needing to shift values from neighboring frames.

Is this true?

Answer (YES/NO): NO